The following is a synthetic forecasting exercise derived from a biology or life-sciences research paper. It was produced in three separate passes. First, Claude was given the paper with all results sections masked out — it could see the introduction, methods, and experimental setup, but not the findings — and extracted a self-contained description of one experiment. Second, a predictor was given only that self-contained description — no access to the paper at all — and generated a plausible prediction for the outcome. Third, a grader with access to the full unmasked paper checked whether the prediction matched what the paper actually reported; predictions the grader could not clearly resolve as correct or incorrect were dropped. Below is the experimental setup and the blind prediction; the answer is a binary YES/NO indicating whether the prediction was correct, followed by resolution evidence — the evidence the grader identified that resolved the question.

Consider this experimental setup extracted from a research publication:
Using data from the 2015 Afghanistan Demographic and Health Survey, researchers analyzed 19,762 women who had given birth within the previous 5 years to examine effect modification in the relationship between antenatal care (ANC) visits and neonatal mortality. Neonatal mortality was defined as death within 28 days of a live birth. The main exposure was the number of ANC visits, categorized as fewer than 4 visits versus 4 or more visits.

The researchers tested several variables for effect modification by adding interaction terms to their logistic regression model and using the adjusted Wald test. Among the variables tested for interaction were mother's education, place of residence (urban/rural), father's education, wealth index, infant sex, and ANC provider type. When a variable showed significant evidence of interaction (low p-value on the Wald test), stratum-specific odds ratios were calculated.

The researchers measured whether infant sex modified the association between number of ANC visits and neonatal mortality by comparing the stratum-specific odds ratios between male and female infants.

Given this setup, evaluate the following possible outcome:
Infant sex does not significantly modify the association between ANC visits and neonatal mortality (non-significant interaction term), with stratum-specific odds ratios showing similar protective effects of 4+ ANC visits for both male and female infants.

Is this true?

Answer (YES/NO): NO